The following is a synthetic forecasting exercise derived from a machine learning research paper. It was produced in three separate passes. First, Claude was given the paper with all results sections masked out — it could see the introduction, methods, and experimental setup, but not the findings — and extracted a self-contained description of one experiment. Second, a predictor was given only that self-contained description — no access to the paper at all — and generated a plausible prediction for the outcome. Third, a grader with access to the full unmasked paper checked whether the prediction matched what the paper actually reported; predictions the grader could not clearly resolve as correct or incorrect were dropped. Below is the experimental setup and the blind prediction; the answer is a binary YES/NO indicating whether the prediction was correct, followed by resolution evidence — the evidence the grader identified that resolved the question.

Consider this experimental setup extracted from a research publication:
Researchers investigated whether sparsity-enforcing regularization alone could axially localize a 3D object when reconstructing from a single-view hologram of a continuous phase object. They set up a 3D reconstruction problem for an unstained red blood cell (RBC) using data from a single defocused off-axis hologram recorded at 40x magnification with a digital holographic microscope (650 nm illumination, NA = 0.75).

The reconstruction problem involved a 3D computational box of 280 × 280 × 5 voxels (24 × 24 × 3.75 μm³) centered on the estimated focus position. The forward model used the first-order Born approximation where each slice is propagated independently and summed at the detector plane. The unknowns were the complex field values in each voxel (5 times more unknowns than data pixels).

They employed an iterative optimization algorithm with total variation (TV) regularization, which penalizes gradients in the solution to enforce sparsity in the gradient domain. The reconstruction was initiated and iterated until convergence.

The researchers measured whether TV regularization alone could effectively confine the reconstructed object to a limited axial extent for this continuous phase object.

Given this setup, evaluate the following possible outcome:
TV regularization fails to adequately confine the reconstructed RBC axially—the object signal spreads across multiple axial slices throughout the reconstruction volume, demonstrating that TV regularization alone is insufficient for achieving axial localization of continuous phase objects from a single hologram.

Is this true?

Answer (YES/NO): YES